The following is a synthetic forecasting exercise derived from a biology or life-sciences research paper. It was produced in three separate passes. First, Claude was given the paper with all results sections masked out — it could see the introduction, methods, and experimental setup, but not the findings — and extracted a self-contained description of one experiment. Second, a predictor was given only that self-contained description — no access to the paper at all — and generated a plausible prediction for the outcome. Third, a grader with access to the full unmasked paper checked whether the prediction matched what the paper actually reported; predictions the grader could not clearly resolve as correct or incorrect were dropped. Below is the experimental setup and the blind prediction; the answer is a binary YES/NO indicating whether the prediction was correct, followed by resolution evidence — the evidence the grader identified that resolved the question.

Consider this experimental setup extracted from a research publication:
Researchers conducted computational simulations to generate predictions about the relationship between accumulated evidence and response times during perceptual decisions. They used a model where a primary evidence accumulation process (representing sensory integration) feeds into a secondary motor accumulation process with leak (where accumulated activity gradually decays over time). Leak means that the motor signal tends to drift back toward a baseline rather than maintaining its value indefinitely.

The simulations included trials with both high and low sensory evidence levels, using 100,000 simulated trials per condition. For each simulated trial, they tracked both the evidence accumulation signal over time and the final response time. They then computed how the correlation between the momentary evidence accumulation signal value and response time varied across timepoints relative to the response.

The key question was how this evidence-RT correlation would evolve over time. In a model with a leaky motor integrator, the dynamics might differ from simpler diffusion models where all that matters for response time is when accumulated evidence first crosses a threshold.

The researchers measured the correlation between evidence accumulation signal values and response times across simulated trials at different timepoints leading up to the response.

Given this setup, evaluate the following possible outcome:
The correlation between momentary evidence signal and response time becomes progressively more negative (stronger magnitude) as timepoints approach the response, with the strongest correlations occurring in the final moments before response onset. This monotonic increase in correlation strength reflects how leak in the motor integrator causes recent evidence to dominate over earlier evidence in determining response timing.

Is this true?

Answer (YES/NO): NO